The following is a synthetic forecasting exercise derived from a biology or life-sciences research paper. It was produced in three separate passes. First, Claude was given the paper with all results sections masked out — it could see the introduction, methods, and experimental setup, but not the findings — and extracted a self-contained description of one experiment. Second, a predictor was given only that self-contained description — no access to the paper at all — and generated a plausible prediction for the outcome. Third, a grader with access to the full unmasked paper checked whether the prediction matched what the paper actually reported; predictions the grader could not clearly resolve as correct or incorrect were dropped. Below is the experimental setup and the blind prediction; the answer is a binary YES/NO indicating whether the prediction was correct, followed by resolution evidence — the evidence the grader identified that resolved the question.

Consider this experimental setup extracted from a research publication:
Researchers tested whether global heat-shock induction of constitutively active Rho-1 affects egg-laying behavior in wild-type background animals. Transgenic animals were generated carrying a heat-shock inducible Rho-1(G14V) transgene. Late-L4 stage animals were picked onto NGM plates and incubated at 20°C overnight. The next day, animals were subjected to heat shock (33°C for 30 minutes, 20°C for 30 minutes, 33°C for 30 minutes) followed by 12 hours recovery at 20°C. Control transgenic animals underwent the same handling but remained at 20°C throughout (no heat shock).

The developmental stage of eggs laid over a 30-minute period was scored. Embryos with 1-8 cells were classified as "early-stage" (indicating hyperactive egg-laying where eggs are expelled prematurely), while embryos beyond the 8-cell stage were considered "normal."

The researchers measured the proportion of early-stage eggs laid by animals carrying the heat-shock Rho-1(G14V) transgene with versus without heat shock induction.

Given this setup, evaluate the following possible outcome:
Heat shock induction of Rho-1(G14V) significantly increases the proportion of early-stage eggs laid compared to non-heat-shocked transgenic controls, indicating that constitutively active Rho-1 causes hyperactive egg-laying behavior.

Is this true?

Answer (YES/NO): YES